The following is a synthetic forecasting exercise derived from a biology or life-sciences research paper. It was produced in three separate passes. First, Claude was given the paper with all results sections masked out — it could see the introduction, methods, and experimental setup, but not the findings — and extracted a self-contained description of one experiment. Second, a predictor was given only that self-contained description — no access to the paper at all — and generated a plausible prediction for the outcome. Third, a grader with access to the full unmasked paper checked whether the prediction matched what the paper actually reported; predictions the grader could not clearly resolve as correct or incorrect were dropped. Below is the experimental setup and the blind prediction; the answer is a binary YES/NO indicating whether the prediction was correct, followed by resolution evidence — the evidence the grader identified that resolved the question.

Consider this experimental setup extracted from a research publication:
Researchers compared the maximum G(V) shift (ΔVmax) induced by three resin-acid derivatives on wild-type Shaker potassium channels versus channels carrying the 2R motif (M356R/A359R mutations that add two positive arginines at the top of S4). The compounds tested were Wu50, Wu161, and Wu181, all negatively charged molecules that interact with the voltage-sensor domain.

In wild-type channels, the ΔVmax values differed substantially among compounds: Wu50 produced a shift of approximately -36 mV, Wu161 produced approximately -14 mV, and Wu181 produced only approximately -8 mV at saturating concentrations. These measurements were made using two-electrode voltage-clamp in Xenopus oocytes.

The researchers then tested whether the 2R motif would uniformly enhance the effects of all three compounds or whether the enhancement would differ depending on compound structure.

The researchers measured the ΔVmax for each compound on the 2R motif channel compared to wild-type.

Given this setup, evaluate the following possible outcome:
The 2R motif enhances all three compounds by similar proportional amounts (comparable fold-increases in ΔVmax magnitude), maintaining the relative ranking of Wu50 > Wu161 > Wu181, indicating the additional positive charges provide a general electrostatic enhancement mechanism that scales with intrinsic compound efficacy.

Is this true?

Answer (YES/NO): NO